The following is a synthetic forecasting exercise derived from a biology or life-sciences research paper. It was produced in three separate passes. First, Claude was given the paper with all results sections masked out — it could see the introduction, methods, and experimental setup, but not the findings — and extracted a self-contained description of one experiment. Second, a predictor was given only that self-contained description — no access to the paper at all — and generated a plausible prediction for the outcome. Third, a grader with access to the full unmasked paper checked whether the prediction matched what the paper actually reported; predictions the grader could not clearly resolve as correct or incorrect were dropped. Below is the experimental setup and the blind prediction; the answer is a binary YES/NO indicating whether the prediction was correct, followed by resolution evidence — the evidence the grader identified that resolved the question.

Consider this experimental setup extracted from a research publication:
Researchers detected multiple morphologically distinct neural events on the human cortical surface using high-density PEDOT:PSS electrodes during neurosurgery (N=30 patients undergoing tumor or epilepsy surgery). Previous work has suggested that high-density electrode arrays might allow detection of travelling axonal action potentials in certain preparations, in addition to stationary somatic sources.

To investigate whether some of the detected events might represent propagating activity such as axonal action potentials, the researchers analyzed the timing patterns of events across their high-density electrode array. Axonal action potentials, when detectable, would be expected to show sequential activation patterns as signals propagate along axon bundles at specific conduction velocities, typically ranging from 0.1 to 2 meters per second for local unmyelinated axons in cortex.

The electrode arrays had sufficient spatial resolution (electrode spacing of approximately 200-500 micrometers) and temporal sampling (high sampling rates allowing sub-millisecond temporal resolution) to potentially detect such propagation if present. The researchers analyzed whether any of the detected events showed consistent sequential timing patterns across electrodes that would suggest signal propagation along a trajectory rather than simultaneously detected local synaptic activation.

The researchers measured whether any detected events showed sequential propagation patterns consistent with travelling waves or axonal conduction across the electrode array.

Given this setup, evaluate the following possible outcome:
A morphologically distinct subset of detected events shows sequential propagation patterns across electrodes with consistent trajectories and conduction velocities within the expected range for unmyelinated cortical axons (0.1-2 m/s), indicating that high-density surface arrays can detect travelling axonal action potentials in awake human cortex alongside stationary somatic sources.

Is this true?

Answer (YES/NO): NO